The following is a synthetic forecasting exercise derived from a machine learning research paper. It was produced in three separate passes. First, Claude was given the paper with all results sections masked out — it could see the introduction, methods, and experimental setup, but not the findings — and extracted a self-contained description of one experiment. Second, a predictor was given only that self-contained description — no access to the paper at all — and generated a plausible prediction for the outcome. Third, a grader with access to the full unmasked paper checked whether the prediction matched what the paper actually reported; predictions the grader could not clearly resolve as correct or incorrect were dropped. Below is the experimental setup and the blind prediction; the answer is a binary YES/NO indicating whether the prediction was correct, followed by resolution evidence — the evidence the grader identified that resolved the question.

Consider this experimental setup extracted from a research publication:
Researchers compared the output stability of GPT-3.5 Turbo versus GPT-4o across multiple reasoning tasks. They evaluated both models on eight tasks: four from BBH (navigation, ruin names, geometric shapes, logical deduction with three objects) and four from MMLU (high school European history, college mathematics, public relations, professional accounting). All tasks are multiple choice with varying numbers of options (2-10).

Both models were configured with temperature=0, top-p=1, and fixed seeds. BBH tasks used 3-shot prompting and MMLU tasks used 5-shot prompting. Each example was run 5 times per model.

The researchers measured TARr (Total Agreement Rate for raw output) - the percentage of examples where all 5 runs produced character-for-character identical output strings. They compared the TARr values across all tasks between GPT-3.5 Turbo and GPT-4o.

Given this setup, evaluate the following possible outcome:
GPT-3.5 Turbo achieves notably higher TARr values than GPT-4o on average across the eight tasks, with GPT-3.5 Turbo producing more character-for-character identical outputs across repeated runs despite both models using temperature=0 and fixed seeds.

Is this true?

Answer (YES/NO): YES